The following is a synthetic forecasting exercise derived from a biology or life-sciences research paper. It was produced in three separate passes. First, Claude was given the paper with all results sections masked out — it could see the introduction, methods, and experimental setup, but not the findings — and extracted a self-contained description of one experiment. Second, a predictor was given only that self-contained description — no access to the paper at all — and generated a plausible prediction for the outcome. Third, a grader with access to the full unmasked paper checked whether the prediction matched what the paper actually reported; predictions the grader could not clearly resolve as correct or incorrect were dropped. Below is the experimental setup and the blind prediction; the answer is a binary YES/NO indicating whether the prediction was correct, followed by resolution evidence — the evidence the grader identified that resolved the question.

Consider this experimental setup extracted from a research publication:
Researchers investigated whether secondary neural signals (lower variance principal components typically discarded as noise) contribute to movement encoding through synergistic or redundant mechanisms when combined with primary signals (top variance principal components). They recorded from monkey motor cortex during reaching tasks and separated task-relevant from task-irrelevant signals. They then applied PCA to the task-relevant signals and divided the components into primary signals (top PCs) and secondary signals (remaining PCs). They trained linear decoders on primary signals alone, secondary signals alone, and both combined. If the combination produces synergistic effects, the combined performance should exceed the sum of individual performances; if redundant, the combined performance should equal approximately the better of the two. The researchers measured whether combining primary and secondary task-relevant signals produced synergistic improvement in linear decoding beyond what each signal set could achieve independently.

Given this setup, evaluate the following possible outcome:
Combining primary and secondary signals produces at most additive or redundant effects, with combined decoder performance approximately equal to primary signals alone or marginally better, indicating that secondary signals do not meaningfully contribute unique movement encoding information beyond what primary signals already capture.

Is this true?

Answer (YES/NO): NO